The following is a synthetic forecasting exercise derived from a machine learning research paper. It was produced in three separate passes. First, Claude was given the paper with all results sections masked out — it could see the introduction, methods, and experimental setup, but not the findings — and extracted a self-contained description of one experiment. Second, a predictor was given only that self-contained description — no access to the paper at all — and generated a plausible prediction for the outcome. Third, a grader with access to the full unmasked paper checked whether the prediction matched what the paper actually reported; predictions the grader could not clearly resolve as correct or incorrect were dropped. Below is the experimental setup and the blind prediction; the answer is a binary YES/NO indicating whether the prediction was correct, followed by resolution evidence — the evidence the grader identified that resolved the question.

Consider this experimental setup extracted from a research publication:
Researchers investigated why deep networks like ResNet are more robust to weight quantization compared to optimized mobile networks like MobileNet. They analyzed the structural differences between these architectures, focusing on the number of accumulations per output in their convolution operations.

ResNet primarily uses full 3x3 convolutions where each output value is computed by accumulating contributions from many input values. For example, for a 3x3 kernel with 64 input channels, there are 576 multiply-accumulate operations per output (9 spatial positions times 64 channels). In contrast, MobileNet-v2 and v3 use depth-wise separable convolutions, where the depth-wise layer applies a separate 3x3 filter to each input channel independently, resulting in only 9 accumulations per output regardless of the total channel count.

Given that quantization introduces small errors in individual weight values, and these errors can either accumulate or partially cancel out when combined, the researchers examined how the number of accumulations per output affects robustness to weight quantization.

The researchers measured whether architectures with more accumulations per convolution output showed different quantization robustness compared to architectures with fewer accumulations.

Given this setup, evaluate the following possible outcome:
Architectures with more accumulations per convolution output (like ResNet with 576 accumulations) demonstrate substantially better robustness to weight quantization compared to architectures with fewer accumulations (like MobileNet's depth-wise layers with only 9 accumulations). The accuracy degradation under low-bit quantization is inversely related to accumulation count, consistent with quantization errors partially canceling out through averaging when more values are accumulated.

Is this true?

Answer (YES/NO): YES